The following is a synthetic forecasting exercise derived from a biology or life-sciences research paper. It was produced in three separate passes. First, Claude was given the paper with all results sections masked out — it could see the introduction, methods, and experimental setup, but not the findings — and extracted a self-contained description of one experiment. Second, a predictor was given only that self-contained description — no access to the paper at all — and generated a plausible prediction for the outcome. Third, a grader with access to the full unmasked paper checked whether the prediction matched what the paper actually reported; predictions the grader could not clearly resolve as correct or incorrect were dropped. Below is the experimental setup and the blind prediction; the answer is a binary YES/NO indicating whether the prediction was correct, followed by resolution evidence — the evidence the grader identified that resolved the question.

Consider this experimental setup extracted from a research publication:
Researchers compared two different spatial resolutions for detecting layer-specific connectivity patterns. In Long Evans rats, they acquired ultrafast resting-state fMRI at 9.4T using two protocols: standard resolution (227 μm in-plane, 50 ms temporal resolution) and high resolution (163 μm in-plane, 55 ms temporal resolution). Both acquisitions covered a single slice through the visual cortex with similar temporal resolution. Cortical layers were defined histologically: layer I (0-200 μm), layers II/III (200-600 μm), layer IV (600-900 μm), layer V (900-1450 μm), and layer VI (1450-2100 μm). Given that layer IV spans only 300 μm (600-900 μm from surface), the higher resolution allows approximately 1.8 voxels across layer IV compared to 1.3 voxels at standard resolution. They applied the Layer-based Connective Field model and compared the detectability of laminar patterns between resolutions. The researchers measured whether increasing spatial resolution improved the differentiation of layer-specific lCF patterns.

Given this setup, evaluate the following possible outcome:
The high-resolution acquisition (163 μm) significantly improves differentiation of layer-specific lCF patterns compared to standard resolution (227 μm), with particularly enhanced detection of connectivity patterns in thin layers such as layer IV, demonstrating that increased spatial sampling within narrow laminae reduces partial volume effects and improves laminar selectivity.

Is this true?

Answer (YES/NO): NO